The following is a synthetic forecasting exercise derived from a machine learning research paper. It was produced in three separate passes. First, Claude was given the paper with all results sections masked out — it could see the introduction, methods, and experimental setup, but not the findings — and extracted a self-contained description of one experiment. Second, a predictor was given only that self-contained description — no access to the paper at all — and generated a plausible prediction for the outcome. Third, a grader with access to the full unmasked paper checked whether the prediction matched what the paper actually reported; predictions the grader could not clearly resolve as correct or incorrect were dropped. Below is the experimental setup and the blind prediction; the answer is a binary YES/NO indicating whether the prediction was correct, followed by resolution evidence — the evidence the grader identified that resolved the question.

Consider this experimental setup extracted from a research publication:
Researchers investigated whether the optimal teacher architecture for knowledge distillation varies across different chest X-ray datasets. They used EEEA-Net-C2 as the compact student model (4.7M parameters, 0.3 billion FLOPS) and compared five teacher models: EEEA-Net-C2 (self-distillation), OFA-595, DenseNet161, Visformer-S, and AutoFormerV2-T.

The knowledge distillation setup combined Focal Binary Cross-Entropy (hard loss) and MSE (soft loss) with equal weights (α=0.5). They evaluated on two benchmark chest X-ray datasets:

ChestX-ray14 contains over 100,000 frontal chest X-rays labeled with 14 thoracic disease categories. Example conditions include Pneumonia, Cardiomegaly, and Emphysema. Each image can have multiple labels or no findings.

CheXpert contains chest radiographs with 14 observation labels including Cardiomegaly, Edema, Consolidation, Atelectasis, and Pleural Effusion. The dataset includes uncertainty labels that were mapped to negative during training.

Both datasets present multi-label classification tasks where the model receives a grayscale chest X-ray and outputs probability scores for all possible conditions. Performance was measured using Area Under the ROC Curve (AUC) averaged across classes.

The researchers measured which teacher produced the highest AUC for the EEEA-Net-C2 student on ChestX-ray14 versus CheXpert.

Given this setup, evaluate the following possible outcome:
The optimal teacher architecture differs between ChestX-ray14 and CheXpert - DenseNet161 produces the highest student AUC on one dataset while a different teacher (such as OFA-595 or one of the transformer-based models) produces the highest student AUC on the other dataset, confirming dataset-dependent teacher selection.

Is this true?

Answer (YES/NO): YES